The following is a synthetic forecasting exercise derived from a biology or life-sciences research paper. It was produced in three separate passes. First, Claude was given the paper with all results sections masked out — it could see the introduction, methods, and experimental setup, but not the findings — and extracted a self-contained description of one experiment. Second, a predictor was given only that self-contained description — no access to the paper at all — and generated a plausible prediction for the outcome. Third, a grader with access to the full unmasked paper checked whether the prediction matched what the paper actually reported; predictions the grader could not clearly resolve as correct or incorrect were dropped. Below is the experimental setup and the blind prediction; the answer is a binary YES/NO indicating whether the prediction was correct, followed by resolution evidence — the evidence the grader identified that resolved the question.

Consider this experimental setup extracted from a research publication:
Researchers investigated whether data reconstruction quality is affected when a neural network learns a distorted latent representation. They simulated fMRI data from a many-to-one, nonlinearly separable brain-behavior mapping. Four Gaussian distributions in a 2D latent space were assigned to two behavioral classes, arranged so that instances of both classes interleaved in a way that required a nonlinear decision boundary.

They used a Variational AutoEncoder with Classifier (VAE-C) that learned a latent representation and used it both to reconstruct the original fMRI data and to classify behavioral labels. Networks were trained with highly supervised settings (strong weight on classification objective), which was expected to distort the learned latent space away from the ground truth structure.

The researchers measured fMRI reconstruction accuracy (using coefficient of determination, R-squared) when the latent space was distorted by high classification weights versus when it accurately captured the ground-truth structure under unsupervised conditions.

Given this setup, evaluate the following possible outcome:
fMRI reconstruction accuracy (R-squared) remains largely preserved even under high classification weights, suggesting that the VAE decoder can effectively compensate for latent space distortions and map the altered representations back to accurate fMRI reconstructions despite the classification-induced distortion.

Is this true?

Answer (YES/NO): YES